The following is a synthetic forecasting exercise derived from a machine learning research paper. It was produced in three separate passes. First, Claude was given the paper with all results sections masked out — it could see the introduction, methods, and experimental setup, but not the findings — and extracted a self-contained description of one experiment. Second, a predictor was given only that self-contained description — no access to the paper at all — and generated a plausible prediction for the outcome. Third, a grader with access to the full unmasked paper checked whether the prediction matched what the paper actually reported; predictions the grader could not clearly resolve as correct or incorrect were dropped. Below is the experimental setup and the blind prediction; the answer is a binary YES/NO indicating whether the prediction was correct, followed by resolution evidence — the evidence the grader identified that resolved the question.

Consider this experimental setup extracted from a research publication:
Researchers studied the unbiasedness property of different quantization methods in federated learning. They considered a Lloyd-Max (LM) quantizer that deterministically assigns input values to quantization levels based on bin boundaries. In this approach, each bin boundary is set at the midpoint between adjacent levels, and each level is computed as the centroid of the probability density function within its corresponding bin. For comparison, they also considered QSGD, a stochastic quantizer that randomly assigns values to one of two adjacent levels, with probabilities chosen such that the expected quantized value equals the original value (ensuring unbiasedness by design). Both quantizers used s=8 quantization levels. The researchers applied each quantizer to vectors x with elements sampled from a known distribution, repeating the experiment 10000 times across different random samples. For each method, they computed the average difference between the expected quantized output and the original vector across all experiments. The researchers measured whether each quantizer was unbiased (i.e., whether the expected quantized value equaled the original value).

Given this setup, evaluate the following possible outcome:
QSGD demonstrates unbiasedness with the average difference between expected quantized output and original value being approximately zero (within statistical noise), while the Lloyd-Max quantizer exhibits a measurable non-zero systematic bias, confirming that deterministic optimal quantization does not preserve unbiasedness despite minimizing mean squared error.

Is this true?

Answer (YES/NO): NO